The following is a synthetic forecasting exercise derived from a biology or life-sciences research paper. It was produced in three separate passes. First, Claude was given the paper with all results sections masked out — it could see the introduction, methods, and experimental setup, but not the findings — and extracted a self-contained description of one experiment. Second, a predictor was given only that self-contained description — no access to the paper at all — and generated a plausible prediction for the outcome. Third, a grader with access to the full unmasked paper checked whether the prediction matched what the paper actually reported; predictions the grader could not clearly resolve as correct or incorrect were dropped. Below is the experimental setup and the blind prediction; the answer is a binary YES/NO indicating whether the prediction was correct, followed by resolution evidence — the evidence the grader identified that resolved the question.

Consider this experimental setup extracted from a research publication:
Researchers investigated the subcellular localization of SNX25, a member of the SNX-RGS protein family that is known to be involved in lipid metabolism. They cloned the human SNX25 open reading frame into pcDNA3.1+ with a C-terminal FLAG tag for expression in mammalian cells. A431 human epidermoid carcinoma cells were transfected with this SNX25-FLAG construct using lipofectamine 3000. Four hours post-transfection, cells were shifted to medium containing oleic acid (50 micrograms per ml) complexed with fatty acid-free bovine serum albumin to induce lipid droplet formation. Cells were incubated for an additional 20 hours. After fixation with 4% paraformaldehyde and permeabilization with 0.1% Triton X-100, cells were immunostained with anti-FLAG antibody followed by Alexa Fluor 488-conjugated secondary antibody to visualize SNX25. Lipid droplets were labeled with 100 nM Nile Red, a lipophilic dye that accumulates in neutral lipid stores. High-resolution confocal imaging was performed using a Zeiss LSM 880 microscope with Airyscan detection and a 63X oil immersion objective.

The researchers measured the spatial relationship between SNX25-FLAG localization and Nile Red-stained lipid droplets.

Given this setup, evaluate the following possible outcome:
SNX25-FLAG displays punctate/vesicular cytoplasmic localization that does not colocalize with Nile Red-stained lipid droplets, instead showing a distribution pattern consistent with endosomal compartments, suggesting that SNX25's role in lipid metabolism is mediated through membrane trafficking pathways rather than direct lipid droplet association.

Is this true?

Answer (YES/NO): NO